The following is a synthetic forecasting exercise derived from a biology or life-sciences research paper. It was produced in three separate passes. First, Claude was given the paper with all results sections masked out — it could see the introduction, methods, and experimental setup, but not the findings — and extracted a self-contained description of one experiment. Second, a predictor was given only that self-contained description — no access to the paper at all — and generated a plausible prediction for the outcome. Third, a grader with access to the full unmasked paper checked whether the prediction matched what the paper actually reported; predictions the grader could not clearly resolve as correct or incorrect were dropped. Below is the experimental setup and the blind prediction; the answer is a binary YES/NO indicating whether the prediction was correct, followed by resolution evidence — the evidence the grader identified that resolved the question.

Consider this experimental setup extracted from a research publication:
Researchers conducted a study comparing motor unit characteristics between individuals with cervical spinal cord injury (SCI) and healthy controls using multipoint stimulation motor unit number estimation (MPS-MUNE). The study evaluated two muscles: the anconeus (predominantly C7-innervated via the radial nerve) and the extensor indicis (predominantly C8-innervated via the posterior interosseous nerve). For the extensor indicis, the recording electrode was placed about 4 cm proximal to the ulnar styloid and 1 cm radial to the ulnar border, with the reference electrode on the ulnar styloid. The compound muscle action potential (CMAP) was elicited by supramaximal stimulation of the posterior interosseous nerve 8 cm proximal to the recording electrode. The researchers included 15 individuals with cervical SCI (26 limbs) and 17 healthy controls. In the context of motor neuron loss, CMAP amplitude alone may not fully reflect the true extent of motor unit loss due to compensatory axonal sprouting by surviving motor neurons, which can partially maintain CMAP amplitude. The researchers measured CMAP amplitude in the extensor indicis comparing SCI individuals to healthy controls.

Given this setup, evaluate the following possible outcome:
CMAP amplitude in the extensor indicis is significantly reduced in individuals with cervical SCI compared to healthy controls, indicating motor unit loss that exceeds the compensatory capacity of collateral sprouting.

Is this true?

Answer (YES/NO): YES